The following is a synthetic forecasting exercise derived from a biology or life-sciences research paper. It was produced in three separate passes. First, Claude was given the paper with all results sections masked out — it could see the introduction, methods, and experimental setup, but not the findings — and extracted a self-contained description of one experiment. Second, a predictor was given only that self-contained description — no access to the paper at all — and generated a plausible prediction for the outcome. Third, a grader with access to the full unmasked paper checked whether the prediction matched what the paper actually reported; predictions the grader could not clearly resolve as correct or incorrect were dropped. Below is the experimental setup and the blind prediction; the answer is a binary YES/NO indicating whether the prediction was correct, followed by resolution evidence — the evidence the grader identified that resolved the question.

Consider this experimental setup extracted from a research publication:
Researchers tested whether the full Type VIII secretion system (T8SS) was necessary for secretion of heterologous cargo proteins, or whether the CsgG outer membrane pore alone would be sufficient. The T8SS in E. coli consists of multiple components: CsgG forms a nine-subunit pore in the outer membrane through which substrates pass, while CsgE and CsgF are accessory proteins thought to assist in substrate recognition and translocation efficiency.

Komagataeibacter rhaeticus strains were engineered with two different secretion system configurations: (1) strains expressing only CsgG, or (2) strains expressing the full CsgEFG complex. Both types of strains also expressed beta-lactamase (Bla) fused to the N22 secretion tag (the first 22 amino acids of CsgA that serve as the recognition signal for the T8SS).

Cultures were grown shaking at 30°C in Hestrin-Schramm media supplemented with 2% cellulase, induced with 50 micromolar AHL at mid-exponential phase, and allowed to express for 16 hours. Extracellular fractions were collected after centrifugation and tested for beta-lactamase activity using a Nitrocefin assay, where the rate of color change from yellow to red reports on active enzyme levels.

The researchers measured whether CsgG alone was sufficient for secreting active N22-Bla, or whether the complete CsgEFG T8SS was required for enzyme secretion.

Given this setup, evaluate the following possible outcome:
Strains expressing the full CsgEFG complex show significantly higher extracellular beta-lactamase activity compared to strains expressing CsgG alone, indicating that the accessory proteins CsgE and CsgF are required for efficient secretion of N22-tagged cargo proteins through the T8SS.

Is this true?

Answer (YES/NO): NO